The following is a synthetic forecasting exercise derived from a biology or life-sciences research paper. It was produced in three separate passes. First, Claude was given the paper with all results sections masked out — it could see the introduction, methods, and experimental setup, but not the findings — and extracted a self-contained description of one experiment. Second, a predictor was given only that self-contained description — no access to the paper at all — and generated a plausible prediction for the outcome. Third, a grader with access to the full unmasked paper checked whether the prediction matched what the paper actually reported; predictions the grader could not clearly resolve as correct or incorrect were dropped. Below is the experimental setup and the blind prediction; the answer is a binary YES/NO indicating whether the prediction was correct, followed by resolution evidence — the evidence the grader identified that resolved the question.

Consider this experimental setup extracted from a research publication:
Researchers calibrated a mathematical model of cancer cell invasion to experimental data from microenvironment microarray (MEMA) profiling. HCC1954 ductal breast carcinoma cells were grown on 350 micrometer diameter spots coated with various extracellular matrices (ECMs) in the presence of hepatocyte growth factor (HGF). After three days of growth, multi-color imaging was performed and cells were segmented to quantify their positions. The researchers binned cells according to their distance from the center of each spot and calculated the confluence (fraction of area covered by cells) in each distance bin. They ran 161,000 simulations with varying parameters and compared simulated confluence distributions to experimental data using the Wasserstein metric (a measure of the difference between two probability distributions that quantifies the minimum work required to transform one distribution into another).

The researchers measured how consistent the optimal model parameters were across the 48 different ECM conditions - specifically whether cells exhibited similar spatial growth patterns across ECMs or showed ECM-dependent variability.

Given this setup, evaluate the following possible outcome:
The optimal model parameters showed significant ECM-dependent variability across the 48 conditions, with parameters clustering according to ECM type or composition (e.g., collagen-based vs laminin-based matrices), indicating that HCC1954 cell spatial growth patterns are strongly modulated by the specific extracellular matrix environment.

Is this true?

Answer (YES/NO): NO